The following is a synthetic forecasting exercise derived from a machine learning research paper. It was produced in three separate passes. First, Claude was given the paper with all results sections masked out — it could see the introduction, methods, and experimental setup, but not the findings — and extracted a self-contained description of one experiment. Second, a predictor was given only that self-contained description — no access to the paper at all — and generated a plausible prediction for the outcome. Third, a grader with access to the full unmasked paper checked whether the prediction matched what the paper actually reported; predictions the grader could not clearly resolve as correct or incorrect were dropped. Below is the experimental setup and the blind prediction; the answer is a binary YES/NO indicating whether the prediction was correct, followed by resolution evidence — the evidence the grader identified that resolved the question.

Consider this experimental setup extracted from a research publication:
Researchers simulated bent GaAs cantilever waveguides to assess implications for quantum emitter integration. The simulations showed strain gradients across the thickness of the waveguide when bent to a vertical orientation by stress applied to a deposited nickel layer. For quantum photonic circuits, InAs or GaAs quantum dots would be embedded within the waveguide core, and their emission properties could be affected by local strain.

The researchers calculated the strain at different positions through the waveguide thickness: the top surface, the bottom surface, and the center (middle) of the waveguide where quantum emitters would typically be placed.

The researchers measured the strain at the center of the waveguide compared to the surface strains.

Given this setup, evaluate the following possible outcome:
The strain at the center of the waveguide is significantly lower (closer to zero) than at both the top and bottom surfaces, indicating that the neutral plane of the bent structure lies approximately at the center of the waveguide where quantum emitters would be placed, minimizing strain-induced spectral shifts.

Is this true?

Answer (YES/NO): YES